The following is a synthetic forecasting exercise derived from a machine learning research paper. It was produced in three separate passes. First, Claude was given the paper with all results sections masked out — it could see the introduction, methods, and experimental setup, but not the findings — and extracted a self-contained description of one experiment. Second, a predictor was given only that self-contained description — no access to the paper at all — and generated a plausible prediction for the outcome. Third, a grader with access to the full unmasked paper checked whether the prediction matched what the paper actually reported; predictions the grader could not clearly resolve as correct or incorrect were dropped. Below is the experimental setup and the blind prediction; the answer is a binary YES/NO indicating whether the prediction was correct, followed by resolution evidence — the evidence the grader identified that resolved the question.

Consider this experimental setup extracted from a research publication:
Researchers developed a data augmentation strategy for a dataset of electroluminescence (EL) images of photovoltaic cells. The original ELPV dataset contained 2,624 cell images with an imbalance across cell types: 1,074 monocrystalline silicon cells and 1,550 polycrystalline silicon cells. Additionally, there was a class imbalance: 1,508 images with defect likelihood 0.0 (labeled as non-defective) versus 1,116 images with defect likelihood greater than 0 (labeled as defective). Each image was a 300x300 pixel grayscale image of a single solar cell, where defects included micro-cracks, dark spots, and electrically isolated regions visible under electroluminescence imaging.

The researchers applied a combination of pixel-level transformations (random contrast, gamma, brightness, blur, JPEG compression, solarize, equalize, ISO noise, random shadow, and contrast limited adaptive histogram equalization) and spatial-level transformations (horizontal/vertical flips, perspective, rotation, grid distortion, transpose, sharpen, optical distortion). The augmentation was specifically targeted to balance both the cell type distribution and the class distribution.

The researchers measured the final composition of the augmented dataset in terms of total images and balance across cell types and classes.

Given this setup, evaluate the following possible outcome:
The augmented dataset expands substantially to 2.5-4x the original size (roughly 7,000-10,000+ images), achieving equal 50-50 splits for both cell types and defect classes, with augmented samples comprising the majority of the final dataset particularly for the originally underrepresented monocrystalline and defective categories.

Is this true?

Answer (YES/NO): NO